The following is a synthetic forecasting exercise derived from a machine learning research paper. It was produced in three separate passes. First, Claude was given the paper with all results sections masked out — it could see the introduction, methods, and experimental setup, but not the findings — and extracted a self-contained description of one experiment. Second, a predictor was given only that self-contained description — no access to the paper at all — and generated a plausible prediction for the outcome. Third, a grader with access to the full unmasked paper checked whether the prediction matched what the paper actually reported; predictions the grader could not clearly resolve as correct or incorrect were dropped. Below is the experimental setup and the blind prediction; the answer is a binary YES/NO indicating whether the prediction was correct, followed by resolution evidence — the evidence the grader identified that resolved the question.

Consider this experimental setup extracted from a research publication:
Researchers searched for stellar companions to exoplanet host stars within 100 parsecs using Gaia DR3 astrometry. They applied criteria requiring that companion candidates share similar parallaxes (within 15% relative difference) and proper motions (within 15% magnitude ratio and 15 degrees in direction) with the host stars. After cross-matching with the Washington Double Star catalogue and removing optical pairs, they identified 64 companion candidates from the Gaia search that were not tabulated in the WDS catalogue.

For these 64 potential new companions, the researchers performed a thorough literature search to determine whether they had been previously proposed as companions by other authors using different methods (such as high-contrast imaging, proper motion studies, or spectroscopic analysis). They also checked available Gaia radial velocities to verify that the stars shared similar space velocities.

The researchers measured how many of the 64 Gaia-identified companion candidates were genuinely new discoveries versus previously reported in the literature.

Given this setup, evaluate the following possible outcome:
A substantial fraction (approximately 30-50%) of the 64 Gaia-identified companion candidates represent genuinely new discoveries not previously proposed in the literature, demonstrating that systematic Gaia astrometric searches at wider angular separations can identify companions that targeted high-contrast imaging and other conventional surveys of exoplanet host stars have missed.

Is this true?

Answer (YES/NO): NO